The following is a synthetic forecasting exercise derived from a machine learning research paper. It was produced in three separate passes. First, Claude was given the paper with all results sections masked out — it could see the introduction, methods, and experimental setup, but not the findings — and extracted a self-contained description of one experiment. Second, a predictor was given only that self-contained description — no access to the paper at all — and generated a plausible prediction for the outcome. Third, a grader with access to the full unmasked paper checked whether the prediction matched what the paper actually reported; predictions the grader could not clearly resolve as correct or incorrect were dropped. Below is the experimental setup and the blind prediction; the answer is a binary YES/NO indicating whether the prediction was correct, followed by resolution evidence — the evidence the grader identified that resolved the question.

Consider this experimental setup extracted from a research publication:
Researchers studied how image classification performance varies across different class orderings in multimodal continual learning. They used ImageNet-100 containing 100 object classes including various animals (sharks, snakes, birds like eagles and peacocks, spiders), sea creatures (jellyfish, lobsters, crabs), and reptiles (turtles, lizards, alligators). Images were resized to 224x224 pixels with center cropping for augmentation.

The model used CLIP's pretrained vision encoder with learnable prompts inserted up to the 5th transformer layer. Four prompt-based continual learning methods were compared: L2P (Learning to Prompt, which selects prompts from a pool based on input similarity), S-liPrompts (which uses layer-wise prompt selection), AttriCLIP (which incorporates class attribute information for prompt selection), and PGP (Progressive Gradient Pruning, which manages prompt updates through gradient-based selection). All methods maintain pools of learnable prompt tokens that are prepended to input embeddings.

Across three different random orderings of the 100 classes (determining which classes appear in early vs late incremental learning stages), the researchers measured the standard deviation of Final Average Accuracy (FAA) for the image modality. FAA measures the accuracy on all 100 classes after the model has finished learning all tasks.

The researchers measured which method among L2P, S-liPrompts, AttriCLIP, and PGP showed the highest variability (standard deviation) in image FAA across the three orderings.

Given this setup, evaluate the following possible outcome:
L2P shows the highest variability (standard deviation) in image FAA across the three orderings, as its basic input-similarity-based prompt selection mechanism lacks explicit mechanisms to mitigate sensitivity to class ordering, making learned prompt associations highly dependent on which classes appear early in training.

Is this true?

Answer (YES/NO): NO